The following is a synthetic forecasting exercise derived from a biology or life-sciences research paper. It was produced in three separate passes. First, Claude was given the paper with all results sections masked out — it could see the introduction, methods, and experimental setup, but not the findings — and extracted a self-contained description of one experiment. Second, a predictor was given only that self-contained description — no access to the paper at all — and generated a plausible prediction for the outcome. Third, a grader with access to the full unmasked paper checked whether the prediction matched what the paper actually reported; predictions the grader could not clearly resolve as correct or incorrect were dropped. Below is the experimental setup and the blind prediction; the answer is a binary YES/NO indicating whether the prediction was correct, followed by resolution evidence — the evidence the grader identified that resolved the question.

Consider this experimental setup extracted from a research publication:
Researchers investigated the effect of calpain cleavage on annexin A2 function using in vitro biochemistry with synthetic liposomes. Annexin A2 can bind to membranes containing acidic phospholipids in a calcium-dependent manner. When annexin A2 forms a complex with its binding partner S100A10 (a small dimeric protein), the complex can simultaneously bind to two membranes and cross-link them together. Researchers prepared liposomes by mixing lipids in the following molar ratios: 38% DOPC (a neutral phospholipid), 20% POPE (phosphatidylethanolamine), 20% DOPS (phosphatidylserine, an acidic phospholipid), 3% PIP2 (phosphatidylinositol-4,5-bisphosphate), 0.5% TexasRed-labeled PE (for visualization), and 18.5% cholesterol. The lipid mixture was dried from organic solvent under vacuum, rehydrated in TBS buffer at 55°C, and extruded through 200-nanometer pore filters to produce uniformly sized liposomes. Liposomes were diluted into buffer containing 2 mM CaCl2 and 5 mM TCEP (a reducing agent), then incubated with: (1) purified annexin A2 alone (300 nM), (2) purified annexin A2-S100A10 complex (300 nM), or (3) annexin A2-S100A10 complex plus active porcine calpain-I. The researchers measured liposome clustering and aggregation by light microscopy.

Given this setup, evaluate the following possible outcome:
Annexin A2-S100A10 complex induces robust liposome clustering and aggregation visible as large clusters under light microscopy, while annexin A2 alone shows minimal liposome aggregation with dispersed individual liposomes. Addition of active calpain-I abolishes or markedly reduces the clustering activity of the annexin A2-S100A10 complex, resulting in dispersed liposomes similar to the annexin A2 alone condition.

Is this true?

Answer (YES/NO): NO